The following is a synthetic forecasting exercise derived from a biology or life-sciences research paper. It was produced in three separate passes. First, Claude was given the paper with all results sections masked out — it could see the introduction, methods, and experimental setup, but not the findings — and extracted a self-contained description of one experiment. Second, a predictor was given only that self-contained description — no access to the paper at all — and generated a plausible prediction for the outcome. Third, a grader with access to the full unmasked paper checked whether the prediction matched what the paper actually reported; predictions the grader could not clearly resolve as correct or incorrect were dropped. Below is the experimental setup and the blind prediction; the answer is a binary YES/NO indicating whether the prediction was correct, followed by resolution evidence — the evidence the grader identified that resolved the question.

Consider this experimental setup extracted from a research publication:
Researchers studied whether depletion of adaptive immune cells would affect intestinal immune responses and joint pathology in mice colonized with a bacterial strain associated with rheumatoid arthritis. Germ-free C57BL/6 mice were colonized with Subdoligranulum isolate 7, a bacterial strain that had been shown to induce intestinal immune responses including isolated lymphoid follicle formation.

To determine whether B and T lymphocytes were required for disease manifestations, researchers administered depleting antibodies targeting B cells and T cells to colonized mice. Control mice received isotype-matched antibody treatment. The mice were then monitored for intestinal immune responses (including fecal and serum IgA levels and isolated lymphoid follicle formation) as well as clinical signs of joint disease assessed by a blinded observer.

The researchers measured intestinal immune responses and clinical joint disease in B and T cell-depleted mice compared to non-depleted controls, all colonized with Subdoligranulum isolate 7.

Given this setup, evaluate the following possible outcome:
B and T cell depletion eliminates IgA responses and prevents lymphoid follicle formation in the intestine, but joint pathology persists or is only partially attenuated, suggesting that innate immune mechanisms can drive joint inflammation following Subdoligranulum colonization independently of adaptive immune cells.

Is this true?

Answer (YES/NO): NO